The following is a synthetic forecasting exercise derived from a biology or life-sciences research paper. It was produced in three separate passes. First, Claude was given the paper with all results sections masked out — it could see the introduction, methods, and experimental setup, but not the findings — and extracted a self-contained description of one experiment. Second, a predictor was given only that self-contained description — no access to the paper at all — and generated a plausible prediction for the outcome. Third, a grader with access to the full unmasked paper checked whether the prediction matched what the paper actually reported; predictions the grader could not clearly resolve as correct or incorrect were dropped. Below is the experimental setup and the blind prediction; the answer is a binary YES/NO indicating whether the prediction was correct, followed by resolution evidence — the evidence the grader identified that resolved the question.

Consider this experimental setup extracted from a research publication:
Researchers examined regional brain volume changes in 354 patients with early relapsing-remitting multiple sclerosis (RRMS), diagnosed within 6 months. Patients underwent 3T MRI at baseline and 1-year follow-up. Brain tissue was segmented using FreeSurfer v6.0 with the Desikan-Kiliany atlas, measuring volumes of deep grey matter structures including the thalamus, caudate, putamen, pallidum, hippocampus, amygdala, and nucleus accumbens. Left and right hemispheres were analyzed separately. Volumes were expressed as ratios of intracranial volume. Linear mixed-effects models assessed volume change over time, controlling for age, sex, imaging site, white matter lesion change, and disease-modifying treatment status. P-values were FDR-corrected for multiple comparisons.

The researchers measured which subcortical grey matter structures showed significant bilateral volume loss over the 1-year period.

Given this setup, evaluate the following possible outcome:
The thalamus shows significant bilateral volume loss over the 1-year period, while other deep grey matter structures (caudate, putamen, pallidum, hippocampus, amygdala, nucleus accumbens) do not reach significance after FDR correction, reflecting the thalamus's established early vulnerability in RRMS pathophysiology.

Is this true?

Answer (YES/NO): NO